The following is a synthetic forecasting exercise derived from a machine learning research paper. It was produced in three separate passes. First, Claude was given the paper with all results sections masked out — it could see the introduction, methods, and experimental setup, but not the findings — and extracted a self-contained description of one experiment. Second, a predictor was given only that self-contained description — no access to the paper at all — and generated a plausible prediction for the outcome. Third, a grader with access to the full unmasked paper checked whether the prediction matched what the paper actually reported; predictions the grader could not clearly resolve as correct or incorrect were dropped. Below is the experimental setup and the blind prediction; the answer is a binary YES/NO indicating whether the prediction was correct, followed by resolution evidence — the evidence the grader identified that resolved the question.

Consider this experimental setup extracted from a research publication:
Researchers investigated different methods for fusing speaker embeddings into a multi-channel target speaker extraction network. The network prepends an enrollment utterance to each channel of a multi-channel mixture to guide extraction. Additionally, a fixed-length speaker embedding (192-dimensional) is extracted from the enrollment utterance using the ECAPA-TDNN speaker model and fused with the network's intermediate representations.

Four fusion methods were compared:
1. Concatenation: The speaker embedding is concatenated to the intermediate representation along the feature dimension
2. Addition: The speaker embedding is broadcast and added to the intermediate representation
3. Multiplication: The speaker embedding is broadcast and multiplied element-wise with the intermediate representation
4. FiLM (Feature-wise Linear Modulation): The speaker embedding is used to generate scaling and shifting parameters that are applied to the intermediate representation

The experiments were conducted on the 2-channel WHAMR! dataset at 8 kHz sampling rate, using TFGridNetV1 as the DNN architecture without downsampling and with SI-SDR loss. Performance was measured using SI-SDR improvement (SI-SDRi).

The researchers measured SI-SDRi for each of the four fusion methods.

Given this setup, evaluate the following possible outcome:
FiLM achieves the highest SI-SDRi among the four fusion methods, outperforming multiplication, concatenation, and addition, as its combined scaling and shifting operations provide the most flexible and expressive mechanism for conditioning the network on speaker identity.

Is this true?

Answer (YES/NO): NO